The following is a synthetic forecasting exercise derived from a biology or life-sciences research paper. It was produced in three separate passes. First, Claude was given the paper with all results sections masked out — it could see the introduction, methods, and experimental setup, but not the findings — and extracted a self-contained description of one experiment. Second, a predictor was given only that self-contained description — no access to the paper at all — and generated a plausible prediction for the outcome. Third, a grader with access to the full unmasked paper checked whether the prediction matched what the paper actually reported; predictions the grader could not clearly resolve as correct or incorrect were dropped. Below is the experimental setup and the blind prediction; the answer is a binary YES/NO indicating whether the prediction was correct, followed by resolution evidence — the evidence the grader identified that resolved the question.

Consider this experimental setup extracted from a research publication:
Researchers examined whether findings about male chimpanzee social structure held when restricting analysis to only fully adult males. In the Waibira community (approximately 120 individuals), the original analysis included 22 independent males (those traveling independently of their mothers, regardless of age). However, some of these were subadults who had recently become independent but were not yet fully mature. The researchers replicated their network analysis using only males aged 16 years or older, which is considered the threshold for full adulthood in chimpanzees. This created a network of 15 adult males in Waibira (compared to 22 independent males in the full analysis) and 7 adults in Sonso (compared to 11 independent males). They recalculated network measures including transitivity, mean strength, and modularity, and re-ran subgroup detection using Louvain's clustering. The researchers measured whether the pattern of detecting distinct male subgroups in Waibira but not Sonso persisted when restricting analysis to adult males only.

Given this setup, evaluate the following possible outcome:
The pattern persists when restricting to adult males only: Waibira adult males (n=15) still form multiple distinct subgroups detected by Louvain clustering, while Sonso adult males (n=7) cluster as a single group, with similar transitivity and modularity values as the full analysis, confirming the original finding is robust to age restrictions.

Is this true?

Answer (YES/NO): YES